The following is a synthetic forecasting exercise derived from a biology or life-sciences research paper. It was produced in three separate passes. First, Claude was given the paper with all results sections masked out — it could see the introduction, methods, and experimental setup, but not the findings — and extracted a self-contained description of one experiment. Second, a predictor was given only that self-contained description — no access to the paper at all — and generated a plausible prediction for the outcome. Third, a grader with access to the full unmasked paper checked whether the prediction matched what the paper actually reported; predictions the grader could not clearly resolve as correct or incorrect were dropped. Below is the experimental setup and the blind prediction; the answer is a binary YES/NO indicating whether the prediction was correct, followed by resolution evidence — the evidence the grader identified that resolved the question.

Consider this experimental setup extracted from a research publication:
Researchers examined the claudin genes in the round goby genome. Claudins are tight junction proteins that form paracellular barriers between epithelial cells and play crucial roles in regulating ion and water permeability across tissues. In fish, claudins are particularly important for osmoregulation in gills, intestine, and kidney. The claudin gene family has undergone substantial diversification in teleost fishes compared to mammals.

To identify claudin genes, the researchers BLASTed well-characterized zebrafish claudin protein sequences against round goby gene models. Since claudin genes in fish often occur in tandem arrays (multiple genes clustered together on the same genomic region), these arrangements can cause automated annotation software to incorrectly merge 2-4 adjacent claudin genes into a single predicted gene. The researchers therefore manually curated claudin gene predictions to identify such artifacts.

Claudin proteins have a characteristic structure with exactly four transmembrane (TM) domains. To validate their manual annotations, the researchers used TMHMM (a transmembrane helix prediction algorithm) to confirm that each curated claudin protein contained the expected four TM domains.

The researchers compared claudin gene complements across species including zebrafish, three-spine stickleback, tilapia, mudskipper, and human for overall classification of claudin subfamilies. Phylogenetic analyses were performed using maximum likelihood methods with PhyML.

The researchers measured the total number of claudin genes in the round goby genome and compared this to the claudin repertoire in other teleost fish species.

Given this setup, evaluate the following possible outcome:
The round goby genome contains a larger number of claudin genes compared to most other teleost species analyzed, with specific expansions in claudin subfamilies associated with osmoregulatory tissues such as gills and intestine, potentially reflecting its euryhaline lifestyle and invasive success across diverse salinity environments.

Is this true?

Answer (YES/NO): NO